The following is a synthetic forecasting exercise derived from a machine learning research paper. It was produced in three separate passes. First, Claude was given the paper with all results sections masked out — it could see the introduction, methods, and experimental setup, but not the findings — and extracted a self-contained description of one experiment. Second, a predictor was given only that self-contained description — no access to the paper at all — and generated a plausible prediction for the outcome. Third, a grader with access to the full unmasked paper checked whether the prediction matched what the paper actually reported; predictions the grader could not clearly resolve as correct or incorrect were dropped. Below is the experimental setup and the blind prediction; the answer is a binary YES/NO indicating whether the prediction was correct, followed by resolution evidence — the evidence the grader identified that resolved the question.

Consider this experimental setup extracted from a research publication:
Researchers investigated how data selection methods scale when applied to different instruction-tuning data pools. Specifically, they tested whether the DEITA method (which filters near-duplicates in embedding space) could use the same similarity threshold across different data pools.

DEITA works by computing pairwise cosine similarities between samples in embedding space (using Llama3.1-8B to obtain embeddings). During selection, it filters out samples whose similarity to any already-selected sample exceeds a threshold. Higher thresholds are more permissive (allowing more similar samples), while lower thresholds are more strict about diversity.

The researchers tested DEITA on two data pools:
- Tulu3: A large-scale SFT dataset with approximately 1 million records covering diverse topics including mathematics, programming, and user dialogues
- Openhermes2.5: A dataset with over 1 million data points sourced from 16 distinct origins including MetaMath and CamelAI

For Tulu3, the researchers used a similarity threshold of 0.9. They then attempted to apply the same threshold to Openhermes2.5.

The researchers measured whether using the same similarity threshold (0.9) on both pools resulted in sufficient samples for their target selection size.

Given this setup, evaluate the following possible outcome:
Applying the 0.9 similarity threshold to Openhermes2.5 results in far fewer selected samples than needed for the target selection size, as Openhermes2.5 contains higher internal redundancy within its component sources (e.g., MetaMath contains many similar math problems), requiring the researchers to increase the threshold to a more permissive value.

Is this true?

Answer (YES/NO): YES